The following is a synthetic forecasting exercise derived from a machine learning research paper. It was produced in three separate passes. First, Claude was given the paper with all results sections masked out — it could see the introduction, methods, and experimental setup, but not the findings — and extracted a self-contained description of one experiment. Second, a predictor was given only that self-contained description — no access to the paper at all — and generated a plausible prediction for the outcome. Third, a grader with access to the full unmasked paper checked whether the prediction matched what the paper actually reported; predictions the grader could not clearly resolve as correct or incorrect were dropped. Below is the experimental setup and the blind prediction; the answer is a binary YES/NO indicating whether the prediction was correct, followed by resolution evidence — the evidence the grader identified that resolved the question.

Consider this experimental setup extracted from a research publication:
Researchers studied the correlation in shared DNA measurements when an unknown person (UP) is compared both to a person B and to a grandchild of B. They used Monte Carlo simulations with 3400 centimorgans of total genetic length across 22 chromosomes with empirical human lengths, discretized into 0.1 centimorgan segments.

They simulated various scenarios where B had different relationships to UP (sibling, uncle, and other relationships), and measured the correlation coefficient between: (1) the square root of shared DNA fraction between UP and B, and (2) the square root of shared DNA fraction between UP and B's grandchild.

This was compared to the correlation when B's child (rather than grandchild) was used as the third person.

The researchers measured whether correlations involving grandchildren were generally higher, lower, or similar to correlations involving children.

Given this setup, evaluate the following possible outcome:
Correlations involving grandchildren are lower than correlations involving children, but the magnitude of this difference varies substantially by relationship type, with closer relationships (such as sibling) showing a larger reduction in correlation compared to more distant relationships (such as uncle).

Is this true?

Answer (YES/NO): YES